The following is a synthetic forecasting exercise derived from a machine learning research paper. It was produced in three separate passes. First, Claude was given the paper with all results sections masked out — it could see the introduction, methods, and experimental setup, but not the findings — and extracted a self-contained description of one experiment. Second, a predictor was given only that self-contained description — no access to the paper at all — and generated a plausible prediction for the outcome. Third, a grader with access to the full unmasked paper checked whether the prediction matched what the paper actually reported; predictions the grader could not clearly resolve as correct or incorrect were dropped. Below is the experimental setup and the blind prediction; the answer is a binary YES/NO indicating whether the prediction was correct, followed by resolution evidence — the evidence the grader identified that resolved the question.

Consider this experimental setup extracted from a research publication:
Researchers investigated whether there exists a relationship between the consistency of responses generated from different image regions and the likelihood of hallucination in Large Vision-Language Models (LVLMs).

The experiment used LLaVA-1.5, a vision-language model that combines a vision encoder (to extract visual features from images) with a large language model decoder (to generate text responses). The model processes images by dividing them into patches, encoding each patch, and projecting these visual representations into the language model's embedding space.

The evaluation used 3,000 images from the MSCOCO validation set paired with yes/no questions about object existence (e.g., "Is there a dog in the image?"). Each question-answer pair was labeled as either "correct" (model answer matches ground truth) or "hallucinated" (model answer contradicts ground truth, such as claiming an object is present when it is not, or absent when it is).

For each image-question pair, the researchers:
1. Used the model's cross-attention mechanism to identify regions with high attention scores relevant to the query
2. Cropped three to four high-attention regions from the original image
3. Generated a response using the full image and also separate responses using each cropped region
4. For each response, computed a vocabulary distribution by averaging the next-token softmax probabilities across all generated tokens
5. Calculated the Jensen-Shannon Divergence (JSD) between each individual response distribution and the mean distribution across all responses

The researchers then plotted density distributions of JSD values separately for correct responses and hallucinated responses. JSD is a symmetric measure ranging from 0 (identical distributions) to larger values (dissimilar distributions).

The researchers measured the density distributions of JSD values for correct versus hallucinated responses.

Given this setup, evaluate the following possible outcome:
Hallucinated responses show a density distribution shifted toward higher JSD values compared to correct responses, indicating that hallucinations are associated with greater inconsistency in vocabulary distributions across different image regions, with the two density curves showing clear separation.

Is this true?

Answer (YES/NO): YES